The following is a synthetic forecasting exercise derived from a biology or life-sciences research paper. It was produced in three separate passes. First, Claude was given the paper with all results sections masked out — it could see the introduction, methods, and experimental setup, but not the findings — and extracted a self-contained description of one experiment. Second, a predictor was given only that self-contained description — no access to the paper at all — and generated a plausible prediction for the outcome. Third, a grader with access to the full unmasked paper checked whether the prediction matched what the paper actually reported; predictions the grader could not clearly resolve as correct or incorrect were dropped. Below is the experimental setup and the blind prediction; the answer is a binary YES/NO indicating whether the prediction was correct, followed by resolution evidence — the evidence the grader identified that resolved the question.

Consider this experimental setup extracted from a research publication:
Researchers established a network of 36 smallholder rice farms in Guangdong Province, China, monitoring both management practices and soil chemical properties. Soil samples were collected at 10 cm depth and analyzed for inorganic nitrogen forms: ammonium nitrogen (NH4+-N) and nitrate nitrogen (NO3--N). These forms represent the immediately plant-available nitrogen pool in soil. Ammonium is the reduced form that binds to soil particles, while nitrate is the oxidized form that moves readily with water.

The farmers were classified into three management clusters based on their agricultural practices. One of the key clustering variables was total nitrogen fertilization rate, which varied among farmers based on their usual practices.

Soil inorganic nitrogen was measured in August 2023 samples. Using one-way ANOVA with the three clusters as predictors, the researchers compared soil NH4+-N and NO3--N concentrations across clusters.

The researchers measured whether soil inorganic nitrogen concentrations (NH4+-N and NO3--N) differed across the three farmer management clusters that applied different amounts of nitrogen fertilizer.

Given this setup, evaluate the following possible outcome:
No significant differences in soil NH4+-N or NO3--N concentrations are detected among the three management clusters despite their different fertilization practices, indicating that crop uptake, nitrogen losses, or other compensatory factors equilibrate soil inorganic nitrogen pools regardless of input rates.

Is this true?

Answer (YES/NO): YES